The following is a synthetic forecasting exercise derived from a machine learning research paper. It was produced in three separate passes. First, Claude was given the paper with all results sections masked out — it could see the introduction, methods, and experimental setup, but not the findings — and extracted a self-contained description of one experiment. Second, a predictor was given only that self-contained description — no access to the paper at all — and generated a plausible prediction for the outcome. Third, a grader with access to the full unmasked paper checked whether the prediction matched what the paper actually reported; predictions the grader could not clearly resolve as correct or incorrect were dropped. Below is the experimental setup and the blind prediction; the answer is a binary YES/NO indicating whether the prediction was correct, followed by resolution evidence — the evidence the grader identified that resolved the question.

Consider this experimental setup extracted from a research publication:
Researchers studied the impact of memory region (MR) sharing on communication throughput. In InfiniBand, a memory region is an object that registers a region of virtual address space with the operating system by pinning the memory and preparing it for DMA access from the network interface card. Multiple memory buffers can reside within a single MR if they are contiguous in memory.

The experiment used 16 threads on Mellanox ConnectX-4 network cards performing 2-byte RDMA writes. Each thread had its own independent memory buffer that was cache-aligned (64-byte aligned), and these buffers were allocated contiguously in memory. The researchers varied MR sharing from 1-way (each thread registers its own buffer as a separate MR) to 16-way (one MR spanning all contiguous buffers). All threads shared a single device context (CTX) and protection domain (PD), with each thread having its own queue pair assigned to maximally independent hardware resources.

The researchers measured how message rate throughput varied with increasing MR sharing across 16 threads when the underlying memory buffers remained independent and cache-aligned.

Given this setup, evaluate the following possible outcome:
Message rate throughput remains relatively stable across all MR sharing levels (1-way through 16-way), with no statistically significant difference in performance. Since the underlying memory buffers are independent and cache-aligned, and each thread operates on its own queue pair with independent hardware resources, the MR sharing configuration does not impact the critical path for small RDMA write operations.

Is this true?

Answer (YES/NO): YES